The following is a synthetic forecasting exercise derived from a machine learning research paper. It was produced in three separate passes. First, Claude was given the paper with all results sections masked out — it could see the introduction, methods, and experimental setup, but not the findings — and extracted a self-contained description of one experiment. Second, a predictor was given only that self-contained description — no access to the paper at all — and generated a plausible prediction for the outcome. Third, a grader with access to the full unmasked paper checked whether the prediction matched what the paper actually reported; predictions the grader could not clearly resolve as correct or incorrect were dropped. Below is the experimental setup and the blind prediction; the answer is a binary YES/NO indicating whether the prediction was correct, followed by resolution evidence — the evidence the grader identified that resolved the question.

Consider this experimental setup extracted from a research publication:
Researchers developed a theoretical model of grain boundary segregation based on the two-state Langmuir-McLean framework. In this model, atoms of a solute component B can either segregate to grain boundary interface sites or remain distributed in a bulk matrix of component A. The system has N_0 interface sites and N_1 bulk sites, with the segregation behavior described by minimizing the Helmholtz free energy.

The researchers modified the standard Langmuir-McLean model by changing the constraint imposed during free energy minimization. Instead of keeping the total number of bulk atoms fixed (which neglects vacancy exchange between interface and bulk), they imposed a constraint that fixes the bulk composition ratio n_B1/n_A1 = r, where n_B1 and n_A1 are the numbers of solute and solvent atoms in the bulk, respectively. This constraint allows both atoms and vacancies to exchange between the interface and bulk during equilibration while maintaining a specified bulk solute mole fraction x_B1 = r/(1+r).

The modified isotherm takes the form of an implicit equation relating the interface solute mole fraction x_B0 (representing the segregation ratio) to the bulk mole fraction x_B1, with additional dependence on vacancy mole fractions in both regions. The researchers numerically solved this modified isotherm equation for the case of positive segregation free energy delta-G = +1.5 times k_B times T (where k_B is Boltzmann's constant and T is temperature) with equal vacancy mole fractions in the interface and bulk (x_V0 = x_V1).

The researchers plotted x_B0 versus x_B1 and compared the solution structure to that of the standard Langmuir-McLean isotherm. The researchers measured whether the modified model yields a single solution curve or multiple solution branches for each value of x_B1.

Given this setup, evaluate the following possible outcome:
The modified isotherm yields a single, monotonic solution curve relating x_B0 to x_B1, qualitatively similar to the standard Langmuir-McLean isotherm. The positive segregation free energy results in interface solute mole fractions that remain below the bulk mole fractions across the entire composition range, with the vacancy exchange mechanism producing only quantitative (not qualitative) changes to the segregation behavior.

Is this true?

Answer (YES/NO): NO